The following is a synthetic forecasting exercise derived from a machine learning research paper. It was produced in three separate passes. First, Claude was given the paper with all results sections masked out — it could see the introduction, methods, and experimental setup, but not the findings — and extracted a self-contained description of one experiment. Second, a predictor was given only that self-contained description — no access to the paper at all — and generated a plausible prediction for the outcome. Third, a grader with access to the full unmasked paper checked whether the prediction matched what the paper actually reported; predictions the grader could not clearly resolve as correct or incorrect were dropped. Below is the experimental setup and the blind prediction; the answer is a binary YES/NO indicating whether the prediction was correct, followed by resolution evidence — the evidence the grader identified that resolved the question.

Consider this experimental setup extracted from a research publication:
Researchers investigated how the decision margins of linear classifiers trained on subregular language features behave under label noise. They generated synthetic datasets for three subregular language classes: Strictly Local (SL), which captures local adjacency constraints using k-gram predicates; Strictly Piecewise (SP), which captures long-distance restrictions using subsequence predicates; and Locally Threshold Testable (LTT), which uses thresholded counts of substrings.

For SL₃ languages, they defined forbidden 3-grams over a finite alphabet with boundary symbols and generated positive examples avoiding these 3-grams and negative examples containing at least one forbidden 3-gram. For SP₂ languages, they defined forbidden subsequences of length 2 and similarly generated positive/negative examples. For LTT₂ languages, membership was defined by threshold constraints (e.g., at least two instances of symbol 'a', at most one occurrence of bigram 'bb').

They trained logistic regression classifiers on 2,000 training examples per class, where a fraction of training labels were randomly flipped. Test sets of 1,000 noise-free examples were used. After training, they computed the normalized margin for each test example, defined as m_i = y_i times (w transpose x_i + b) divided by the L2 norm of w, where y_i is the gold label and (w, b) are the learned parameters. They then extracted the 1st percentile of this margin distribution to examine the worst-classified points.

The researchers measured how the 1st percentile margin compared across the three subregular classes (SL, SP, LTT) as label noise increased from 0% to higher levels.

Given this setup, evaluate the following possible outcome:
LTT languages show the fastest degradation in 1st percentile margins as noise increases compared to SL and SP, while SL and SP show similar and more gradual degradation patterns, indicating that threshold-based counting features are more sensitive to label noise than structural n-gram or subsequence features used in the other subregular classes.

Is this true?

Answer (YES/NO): NO